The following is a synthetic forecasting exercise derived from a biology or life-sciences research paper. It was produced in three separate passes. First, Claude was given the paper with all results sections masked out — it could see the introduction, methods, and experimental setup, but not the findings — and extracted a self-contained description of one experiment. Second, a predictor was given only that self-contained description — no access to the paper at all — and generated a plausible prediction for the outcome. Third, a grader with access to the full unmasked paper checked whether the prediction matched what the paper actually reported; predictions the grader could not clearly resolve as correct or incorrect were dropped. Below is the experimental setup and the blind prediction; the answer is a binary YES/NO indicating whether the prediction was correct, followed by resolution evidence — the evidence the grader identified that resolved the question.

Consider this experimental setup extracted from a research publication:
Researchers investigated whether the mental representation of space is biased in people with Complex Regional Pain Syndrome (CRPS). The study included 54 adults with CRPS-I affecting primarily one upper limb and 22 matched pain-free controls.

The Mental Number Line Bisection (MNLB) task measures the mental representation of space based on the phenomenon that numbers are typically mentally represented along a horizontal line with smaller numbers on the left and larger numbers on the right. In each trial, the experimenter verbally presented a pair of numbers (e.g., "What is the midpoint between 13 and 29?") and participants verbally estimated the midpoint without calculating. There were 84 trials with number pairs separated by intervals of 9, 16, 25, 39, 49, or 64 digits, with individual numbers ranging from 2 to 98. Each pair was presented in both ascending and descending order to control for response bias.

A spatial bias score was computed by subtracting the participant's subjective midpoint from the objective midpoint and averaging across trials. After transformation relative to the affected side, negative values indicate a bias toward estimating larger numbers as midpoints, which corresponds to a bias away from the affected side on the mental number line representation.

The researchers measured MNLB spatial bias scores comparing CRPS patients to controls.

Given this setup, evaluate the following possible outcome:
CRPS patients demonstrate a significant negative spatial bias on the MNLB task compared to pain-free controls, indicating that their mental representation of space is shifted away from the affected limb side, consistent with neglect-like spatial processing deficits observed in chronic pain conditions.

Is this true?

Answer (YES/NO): NO